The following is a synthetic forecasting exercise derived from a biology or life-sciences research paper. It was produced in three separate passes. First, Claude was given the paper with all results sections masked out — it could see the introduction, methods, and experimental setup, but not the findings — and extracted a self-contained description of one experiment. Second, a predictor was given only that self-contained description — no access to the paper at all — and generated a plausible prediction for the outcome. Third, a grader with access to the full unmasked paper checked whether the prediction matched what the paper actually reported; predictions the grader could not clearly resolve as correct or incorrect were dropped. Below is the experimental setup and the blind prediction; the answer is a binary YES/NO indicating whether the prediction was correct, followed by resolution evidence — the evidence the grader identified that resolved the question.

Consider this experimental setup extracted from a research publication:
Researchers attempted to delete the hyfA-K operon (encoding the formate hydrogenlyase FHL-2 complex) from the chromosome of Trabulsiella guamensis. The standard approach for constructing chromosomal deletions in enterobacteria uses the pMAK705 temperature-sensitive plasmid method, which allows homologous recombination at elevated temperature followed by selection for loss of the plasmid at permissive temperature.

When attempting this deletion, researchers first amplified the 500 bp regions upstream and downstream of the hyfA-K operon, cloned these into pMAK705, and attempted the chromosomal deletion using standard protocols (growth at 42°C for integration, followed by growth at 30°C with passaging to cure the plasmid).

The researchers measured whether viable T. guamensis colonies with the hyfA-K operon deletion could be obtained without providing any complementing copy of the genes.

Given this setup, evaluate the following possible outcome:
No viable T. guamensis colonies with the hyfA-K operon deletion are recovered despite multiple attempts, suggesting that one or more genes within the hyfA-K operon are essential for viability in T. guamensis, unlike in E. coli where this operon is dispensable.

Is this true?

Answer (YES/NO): YES